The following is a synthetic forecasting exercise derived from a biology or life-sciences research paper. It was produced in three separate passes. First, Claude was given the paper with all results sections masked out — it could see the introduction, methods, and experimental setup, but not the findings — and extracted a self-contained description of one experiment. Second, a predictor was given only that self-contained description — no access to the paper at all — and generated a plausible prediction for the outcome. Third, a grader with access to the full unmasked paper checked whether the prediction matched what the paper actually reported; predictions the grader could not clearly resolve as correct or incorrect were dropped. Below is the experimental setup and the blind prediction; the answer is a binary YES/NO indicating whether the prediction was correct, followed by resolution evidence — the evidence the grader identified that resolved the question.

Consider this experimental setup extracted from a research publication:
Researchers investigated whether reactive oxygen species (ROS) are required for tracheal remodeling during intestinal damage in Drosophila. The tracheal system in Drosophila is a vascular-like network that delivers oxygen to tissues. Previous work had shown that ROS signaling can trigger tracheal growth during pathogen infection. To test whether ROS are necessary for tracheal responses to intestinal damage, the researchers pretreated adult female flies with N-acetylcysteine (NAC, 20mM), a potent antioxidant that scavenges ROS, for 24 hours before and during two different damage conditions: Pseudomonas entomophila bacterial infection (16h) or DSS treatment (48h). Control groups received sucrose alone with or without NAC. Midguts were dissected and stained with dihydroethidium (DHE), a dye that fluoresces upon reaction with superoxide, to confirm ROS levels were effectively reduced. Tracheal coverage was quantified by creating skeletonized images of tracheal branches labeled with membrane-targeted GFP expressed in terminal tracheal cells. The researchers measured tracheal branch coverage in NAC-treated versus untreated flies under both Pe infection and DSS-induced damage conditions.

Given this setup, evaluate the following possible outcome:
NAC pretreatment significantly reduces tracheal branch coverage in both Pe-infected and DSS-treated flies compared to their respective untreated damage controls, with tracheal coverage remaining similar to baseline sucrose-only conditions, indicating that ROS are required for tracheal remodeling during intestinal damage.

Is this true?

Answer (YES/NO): NO